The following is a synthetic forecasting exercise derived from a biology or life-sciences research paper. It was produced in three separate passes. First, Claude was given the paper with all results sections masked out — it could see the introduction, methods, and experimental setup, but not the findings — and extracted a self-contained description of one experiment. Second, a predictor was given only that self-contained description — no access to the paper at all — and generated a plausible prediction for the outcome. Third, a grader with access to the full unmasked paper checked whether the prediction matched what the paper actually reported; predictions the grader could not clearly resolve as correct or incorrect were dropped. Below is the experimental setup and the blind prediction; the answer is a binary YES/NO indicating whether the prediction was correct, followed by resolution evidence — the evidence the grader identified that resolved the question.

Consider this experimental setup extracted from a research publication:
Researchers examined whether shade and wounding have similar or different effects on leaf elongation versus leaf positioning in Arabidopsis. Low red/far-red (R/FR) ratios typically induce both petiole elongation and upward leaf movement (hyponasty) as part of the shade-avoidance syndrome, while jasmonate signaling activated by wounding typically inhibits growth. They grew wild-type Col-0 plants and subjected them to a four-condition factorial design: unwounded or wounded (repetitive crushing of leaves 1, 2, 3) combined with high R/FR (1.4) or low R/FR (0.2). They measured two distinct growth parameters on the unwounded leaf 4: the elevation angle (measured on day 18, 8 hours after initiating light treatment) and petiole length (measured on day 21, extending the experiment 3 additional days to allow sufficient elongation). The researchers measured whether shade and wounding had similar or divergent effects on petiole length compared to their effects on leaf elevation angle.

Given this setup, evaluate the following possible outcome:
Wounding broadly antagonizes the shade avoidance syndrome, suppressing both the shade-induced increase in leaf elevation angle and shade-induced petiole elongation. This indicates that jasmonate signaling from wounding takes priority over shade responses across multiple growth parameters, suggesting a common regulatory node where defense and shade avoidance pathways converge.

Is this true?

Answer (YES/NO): NO